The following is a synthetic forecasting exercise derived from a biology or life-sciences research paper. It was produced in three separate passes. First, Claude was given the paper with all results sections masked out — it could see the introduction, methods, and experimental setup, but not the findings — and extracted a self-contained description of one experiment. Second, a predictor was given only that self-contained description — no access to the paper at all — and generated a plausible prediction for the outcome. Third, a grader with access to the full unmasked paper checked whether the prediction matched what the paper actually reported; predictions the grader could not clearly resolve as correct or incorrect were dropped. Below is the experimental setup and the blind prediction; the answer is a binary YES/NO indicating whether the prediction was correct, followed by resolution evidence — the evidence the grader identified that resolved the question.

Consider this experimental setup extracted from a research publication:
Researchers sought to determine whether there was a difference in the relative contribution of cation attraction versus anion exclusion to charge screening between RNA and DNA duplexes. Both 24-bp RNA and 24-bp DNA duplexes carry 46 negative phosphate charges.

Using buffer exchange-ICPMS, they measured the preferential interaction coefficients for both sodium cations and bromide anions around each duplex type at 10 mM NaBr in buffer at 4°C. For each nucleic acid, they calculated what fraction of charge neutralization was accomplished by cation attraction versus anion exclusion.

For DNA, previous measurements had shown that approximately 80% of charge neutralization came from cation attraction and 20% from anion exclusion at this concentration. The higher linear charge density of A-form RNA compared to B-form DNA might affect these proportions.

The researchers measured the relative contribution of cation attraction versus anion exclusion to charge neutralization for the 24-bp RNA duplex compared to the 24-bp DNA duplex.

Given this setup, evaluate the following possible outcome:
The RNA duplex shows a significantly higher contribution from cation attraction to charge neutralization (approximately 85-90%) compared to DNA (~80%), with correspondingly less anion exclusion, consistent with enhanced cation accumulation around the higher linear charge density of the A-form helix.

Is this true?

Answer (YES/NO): YES